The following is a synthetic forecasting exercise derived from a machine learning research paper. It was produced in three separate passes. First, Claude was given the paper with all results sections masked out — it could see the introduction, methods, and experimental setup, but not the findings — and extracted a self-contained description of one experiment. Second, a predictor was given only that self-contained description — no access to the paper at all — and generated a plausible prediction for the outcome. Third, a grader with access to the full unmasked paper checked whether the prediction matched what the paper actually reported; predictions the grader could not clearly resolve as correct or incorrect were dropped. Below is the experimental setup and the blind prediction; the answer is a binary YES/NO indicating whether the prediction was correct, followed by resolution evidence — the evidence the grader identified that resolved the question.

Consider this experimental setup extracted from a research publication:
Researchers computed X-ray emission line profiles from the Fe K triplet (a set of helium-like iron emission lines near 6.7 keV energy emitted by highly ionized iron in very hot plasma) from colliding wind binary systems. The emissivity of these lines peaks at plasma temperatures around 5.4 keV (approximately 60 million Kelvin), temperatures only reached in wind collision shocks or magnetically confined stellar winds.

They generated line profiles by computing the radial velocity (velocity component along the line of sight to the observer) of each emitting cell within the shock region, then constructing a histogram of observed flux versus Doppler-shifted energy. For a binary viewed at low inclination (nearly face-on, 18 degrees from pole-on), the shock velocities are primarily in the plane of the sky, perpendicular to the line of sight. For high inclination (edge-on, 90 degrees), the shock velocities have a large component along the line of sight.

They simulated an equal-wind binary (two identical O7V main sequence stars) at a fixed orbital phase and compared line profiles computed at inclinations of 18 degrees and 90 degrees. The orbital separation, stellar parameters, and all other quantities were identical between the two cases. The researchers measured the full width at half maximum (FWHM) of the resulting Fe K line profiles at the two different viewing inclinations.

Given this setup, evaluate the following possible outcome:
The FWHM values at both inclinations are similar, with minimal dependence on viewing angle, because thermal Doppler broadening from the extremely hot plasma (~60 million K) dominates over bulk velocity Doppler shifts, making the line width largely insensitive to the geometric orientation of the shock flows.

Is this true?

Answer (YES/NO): NO